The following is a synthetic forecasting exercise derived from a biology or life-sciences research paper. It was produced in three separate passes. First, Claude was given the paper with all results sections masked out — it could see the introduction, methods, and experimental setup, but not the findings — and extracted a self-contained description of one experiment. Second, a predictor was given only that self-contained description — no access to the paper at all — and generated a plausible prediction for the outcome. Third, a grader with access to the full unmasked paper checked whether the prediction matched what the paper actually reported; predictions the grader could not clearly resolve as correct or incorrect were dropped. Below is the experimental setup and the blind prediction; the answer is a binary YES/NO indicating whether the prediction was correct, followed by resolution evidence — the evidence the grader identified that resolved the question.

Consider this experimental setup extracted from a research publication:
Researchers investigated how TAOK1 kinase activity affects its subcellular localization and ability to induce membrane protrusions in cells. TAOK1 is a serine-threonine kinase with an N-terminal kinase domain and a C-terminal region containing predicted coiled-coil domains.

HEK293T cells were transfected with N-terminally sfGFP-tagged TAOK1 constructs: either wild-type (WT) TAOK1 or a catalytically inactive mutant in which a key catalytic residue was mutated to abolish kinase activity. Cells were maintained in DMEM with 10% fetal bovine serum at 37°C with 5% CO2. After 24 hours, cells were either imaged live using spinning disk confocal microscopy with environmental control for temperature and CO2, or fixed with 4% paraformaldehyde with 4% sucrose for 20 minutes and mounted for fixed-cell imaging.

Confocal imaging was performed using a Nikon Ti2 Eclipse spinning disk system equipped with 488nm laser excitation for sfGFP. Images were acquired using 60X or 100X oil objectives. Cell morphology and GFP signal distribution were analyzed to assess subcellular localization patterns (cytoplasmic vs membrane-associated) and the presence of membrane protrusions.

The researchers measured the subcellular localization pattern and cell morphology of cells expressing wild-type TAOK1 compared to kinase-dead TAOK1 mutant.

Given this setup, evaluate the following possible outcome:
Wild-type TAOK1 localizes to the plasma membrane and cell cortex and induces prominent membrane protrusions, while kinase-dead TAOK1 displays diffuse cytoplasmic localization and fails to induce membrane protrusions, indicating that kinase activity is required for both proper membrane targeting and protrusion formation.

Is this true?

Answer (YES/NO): NO